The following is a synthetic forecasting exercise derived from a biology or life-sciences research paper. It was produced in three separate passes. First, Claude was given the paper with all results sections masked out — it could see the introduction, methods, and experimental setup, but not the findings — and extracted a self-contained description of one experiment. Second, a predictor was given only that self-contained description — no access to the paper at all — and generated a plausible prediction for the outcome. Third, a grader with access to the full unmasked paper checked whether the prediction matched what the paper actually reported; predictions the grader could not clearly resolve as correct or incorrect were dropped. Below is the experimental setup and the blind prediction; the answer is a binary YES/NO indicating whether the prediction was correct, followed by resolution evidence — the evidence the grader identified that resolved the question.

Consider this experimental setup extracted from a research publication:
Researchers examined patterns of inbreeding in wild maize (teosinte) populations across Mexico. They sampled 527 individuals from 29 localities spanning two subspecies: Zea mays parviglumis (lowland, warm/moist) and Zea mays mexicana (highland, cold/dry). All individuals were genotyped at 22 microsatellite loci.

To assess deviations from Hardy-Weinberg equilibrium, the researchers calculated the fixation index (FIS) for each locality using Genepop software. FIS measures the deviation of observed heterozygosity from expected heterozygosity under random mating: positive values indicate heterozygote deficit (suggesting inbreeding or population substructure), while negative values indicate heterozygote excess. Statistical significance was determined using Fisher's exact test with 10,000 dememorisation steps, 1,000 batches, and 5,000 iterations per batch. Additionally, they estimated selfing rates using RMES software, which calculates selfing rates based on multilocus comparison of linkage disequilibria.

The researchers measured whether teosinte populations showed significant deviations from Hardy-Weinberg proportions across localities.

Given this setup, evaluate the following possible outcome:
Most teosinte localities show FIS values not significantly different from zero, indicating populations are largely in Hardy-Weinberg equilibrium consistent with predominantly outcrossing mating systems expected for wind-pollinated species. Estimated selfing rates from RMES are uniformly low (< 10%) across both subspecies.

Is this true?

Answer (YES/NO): NO